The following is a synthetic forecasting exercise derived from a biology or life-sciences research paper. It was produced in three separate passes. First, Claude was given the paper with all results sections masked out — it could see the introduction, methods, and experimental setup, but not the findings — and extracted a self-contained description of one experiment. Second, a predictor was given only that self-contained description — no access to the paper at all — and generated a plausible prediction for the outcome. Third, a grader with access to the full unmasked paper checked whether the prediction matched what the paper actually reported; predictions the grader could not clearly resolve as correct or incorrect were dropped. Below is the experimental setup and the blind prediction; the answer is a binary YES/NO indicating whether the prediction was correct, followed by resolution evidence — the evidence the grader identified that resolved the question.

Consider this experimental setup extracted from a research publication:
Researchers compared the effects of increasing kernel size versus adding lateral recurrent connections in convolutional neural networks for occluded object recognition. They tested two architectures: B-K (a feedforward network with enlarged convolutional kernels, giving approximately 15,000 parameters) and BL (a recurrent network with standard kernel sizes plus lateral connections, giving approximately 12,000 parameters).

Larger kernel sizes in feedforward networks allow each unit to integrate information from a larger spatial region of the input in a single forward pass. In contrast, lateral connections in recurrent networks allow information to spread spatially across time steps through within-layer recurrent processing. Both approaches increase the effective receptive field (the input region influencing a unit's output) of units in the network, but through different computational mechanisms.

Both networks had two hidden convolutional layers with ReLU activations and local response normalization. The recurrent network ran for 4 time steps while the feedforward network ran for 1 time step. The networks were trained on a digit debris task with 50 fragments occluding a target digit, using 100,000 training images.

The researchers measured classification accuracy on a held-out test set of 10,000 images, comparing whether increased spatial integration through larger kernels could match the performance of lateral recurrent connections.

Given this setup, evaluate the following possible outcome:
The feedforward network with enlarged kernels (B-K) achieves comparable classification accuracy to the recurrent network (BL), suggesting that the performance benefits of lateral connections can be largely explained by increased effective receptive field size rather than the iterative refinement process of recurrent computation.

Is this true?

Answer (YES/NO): NO